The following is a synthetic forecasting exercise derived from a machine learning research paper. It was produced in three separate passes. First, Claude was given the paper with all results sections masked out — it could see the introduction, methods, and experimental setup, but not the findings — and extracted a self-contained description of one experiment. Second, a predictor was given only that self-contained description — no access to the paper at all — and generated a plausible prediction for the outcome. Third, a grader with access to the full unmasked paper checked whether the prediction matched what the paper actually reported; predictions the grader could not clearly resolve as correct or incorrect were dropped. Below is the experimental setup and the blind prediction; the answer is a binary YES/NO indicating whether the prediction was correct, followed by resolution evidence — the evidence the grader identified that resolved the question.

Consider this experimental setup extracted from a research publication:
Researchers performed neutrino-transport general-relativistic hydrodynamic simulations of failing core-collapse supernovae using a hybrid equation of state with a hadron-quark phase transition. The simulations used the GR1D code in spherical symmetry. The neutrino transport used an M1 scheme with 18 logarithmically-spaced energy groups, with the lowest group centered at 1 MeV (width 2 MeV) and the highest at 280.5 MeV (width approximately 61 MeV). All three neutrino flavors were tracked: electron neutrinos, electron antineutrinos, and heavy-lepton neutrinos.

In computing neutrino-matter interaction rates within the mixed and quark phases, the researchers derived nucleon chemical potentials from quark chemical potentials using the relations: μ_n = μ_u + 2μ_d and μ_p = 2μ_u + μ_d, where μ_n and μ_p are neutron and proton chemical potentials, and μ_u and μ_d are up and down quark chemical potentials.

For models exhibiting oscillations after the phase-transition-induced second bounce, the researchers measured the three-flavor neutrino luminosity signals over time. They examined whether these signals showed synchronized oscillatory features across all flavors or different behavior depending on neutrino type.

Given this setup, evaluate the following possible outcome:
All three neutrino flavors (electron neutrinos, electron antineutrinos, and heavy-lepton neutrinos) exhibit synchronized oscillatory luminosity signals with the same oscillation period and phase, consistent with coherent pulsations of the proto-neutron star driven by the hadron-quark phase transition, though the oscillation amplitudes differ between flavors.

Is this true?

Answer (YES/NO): YES